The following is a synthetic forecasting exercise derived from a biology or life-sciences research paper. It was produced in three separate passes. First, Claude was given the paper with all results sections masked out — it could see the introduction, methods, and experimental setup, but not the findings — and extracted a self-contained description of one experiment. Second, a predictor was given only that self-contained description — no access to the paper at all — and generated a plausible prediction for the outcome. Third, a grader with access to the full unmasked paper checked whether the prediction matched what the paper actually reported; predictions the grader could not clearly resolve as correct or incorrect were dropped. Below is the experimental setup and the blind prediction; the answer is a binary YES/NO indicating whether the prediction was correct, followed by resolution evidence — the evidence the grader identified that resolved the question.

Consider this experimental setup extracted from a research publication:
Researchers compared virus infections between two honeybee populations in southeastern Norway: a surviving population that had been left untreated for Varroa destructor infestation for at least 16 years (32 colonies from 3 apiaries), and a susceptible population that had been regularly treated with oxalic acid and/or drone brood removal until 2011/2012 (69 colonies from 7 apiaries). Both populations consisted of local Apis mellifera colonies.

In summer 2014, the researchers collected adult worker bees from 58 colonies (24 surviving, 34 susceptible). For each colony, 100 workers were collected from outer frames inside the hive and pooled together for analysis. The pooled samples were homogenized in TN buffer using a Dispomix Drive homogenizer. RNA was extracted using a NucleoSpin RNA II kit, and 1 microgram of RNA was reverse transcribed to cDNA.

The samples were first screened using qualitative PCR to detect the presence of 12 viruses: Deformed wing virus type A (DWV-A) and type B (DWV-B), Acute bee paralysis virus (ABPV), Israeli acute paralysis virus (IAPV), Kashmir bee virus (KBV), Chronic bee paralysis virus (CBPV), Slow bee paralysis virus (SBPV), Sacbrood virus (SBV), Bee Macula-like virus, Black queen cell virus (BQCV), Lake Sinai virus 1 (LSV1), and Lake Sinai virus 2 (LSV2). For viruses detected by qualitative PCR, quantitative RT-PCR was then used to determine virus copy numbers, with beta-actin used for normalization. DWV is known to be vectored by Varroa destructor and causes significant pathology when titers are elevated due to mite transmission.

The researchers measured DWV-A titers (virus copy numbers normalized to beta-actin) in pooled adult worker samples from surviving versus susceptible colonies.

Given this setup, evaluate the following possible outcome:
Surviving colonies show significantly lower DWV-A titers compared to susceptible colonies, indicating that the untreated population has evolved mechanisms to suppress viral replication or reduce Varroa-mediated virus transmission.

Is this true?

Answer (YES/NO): NO